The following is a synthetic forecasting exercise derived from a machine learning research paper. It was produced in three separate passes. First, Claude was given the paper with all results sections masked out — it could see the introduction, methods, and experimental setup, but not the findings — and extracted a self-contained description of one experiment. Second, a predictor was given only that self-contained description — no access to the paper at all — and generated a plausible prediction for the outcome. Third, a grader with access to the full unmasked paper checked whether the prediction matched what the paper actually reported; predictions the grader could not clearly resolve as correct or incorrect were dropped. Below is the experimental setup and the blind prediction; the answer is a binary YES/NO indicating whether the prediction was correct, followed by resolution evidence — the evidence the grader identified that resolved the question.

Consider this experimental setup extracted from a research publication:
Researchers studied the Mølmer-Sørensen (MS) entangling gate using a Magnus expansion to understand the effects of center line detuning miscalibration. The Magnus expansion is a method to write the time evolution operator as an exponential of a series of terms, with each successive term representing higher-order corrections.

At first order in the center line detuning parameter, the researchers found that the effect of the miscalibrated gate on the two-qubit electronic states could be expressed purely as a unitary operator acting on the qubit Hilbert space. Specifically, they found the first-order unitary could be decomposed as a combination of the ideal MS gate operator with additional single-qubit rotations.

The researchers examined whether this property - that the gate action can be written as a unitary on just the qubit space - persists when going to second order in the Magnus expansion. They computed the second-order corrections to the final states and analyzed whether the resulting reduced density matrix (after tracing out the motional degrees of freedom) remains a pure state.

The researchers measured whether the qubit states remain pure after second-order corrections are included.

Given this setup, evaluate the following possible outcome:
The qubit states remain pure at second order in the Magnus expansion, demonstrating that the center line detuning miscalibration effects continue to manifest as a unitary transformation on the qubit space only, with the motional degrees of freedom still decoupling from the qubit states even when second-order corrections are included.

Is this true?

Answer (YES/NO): NO